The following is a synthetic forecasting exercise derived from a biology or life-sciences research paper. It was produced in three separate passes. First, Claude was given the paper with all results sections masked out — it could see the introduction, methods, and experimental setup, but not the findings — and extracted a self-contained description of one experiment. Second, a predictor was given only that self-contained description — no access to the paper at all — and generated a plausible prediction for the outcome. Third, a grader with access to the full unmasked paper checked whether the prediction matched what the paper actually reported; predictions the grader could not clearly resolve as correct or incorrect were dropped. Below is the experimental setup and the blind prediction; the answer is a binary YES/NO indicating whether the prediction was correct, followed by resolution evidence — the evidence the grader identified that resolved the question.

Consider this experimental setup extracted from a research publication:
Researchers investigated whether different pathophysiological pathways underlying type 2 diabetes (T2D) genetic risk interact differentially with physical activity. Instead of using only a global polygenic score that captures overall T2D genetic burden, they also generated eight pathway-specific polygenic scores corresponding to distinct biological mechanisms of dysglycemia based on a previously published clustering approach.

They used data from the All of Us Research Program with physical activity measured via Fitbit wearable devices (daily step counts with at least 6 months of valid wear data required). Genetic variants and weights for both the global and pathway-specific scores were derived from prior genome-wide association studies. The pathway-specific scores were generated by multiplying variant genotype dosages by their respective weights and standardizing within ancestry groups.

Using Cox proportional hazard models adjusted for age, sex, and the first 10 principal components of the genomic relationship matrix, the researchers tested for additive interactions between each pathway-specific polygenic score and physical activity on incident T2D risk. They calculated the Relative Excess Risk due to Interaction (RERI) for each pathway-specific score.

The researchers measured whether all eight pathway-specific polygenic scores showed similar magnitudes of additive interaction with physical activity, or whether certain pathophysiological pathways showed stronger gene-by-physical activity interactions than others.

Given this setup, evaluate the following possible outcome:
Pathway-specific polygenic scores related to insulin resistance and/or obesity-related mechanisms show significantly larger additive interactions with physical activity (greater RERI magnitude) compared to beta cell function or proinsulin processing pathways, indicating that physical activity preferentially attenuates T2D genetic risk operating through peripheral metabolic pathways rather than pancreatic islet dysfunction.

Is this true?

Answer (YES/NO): YES